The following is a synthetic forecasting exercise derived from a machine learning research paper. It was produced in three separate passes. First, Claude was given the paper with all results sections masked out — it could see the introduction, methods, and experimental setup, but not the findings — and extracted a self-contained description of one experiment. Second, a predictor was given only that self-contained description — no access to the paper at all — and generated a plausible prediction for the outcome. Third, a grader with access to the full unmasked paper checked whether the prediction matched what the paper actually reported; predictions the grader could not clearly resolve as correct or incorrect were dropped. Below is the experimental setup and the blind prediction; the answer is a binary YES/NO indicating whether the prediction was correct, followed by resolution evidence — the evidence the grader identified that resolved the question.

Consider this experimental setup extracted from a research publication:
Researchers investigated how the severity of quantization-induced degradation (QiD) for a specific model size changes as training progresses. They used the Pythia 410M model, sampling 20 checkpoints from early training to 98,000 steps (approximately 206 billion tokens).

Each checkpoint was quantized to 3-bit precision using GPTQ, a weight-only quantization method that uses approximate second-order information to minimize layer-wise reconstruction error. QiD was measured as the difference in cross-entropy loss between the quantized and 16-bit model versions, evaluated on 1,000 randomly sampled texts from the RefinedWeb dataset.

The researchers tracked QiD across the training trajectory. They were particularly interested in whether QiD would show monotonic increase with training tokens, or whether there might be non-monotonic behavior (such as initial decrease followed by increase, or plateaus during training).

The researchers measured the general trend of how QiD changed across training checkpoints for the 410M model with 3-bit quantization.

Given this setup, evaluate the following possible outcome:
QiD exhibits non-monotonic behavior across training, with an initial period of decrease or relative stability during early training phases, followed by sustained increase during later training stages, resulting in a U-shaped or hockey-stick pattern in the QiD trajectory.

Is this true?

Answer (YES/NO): NO